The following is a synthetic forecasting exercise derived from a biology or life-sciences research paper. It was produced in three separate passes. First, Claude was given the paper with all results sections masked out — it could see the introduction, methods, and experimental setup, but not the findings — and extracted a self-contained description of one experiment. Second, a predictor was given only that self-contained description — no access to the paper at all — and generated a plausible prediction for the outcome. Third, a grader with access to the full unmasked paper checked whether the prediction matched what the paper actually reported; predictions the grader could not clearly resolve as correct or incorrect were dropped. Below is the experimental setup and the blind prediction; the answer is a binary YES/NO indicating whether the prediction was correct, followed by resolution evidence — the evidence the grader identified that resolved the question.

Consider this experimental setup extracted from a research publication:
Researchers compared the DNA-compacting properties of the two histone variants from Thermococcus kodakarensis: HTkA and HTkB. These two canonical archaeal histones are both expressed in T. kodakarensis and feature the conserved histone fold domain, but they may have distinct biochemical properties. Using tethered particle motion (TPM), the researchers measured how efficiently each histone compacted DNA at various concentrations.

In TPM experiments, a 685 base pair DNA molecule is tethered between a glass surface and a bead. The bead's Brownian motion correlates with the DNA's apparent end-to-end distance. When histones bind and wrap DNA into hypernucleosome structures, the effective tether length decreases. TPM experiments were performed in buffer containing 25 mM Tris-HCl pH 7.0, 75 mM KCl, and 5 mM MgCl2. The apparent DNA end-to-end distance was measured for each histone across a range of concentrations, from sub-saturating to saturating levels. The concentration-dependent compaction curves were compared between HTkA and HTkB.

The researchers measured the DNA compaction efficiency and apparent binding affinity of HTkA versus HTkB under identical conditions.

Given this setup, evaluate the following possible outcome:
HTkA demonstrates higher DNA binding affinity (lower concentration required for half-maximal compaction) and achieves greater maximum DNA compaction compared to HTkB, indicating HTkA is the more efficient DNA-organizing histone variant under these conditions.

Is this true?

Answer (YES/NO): NO